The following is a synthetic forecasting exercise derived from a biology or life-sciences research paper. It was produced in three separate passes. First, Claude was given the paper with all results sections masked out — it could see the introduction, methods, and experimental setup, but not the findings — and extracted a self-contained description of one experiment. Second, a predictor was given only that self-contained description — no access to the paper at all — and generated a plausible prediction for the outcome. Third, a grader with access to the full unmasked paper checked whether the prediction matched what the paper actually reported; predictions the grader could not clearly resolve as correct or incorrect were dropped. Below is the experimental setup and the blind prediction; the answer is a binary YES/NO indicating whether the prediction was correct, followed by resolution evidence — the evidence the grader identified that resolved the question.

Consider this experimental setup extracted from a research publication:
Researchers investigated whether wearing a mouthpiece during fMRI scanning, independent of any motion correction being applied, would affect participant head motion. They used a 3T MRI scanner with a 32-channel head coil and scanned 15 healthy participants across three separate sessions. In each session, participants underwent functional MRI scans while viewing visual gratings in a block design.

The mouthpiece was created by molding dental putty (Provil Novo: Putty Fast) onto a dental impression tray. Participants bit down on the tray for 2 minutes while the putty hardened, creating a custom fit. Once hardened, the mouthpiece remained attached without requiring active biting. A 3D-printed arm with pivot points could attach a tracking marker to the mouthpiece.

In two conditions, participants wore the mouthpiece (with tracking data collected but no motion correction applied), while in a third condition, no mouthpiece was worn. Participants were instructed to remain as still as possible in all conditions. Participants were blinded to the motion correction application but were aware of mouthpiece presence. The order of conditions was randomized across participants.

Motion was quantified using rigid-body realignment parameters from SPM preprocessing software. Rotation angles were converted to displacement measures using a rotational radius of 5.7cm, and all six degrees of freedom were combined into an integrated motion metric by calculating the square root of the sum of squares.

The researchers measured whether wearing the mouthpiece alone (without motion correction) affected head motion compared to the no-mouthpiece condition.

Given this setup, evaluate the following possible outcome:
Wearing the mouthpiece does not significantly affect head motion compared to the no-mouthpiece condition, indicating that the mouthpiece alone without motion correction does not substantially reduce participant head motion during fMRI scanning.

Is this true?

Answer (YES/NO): NO